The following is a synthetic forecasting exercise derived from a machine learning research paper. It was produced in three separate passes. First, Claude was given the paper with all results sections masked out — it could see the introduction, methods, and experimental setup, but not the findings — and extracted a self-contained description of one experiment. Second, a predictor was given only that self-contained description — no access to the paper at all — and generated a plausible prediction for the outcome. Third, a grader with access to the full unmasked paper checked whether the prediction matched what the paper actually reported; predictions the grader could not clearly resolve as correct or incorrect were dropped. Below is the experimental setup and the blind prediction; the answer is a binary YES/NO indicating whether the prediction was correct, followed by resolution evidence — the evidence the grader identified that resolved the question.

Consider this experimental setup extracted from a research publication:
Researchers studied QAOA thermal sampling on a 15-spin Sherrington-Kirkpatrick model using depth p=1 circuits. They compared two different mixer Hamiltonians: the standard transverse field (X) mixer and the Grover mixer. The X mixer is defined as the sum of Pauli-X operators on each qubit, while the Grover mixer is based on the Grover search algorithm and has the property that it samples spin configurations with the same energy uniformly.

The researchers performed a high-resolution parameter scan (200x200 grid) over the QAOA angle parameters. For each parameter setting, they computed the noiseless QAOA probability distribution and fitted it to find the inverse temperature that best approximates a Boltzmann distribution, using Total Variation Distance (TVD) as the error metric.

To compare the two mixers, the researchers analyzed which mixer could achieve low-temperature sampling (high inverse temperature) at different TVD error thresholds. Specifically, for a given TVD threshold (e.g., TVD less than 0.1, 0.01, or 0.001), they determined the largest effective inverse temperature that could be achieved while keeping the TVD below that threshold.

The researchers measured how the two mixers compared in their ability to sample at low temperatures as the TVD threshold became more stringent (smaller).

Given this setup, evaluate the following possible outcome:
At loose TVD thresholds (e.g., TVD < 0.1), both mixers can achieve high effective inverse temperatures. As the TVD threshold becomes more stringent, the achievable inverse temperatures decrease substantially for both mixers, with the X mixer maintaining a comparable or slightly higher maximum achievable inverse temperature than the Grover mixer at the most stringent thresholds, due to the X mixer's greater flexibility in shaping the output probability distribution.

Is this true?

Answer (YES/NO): NO